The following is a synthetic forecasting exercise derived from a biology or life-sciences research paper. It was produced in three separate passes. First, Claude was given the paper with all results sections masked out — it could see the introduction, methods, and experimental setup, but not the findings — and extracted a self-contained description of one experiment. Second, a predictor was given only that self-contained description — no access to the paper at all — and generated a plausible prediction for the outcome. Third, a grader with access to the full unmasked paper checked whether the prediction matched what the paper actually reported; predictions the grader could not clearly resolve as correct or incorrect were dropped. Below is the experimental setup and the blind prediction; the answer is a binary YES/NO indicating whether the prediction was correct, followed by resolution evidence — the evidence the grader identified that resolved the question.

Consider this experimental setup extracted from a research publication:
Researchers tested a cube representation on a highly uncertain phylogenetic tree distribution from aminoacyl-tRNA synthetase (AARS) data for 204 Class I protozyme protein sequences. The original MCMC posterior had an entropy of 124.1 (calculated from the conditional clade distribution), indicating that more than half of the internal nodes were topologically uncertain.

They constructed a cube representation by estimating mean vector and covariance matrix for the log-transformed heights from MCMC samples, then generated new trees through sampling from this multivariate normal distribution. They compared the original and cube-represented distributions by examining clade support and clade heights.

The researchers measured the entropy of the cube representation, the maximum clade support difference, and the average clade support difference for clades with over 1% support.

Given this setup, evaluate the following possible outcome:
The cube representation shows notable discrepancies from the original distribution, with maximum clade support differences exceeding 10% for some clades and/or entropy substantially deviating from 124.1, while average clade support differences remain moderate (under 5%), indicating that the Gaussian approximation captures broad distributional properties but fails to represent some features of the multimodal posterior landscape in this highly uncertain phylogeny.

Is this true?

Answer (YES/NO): YES